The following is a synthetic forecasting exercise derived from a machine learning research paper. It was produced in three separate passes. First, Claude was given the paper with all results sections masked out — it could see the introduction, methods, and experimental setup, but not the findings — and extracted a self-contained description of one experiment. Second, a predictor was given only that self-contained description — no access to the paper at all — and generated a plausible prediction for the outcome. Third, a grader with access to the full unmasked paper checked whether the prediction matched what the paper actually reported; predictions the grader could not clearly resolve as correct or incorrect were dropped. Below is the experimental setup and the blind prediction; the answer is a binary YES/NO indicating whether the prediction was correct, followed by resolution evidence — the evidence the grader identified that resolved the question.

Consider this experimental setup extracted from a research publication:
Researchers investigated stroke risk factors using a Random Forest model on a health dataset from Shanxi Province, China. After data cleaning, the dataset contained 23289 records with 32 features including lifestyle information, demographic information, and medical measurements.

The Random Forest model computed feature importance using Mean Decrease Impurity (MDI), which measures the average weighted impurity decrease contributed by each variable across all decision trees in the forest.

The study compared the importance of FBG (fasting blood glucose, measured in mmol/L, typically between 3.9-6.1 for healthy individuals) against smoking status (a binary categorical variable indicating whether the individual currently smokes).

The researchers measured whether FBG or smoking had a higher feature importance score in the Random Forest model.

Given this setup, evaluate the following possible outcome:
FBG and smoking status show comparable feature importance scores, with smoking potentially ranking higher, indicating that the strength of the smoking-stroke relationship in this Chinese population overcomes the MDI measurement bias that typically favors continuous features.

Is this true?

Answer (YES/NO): YES